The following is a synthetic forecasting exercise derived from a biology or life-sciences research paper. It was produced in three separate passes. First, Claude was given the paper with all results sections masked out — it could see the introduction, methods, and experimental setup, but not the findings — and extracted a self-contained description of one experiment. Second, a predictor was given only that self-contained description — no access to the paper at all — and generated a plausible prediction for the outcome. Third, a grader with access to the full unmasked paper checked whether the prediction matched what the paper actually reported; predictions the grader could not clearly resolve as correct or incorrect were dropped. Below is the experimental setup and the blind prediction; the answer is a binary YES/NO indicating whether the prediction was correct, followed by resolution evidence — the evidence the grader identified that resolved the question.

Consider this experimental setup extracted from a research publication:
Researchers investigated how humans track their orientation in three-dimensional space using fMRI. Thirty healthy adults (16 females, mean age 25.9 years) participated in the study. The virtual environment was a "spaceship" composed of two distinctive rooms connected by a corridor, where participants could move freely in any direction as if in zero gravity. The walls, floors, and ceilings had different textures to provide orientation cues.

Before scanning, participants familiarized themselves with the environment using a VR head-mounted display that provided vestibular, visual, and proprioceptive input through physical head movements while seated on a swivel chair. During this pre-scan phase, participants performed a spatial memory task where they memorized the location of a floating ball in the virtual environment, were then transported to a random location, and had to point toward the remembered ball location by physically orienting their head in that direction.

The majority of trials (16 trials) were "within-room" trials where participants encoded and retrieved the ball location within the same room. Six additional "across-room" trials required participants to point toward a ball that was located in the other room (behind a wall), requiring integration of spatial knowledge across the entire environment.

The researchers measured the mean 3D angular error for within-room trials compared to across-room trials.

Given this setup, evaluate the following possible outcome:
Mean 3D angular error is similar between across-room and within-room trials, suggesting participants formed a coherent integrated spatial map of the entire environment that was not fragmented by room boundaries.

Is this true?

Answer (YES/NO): NO